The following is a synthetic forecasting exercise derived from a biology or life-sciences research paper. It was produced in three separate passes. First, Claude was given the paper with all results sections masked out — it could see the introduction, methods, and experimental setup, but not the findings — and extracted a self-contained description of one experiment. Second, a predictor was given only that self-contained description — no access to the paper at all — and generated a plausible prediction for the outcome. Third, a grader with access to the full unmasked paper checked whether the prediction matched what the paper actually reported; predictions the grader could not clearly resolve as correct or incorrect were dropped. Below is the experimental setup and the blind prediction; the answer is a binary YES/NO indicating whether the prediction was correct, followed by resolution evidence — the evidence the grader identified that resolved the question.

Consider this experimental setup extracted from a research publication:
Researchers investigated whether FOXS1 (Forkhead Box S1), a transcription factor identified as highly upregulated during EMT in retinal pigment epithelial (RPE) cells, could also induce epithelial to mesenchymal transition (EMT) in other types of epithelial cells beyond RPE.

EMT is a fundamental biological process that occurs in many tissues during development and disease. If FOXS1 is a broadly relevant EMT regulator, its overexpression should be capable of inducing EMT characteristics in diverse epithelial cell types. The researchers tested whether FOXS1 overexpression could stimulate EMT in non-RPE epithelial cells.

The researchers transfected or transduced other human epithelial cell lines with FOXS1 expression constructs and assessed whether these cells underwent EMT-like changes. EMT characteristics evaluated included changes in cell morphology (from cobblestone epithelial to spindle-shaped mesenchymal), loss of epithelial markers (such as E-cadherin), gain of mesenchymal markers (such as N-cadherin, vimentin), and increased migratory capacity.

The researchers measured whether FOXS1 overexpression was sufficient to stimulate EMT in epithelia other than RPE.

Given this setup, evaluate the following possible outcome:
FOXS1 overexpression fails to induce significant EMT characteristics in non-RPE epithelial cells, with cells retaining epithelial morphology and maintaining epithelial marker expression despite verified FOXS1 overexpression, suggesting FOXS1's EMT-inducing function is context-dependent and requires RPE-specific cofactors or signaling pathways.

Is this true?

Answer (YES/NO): NO